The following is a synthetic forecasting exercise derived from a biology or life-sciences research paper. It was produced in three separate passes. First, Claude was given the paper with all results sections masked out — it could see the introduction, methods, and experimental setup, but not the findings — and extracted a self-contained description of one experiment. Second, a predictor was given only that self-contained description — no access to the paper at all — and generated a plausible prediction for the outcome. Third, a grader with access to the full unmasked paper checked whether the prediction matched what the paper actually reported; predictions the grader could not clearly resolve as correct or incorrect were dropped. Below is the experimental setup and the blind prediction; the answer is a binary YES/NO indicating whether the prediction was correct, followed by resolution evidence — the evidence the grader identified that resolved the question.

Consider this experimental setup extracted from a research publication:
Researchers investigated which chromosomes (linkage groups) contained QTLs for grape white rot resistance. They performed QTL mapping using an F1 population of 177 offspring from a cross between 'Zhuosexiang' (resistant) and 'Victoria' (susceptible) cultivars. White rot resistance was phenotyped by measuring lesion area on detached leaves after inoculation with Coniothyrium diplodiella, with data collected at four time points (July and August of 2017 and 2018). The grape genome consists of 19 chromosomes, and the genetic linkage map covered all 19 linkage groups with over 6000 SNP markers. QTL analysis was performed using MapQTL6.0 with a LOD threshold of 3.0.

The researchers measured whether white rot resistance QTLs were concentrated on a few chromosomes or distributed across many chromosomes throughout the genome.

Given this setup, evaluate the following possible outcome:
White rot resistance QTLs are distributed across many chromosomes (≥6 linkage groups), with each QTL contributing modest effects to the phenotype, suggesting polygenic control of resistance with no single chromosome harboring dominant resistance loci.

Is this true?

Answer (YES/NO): YES